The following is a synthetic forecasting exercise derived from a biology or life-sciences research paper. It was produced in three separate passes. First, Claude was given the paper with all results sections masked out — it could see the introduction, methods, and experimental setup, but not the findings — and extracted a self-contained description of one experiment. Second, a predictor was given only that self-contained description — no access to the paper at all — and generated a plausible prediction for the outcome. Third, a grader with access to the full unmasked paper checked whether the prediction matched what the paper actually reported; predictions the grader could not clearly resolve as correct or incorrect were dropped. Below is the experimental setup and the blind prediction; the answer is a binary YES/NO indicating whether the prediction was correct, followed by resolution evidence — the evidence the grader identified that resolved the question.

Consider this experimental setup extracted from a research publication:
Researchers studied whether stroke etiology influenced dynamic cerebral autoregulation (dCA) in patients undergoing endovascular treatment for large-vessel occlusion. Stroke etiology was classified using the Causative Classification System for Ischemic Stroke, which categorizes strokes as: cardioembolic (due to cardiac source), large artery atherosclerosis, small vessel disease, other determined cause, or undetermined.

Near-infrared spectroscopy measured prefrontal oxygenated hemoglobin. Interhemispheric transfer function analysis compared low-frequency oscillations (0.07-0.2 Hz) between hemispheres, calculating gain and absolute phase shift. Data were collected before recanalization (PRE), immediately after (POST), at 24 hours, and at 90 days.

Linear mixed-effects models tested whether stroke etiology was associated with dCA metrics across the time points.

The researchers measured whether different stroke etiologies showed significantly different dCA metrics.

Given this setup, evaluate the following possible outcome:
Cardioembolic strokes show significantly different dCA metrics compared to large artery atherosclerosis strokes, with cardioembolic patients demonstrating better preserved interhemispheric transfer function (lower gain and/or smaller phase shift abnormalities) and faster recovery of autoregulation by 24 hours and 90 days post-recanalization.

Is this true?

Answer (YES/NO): NO